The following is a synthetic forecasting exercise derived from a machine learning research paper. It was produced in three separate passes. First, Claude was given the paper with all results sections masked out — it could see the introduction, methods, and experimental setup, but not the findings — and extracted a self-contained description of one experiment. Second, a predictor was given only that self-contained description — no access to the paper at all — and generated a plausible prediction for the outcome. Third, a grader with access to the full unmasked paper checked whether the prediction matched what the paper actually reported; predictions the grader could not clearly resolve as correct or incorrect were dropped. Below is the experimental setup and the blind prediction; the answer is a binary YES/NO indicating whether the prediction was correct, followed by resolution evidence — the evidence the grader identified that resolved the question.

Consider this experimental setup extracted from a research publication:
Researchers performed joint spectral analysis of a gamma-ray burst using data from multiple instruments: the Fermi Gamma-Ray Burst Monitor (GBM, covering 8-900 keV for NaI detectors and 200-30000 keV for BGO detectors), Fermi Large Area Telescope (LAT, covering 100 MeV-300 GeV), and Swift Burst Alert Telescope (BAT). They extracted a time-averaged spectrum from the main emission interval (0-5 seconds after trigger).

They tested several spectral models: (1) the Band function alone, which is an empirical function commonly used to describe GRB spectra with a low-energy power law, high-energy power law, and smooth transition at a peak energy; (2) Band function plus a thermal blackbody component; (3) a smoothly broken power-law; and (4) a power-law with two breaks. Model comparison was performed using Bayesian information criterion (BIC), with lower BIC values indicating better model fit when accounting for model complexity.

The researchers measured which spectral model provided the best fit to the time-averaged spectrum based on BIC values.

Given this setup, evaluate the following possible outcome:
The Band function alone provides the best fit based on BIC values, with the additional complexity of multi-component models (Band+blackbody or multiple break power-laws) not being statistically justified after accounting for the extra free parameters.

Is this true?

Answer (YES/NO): NO